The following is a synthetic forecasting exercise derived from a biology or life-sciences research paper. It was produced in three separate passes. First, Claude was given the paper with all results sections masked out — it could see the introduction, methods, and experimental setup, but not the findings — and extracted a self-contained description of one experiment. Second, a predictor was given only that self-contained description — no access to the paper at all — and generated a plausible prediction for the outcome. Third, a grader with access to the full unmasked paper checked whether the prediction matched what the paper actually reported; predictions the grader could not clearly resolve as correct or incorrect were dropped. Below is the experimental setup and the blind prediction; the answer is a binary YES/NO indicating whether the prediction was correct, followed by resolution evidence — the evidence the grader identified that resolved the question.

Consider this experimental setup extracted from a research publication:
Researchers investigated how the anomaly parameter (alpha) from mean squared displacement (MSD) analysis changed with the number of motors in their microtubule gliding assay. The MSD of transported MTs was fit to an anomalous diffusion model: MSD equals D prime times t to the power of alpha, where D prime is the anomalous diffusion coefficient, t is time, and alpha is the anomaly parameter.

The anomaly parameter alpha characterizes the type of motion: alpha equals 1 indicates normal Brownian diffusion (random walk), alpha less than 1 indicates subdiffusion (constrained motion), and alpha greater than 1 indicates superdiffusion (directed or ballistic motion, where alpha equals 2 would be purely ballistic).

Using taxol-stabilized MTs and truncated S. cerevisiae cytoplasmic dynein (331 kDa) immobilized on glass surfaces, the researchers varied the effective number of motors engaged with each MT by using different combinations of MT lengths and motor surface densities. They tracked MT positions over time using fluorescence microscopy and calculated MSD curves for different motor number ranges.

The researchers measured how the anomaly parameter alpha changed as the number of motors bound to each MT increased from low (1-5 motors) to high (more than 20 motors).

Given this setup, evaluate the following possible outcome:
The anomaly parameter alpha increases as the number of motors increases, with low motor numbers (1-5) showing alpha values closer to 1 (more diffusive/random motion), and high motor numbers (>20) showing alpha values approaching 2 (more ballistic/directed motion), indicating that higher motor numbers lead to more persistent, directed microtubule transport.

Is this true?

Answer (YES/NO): NO